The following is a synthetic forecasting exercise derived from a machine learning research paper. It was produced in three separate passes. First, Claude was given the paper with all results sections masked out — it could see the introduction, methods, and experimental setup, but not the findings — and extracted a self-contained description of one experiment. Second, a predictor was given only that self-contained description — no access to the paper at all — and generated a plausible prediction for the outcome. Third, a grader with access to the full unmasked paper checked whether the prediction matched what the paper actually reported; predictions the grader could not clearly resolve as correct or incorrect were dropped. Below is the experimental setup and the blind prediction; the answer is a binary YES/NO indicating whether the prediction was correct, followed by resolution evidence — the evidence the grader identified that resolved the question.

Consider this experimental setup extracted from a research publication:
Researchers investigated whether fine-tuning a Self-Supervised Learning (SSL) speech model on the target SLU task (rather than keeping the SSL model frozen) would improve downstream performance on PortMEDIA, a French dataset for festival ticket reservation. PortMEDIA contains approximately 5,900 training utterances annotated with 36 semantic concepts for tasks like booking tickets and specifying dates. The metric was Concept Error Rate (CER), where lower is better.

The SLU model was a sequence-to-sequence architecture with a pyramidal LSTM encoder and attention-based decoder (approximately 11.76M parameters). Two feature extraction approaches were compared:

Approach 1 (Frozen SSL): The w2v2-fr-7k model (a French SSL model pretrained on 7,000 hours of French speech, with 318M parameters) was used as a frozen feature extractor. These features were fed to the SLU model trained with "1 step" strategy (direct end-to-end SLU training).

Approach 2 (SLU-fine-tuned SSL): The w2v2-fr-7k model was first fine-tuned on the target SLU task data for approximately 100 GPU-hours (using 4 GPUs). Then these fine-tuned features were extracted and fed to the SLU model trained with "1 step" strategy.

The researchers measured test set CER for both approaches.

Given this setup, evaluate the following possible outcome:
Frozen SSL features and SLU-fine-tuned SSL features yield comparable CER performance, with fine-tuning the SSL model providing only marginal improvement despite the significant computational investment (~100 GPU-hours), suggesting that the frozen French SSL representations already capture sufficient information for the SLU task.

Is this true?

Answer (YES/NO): NO